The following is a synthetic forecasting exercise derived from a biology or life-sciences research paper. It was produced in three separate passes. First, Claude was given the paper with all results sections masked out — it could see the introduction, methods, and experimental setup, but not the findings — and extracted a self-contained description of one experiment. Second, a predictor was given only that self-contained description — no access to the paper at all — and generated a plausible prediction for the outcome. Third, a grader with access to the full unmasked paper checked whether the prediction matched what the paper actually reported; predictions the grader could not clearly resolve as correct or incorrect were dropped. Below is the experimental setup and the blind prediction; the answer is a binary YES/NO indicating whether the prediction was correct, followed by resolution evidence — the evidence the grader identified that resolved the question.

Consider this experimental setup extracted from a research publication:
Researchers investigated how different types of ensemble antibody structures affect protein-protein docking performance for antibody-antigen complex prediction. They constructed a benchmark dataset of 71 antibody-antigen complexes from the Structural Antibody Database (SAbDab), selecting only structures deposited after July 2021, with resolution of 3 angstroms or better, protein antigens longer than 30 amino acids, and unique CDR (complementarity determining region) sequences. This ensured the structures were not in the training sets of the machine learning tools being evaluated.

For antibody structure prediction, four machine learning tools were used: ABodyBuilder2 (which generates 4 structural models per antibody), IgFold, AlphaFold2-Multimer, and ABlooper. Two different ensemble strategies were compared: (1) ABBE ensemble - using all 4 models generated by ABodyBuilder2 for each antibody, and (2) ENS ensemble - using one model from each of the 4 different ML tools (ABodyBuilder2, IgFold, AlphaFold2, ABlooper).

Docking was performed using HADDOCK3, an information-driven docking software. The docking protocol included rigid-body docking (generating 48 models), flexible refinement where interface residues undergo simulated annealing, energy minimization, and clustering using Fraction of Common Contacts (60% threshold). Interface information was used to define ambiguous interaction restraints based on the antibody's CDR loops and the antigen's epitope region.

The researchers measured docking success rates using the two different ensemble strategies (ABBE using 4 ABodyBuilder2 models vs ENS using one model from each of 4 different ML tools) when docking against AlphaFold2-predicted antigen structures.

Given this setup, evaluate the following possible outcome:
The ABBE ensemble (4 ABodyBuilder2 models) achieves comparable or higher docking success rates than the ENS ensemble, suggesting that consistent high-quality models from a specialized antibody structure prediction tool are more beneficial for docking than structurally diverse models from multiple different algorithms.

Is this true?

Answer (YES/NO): YES